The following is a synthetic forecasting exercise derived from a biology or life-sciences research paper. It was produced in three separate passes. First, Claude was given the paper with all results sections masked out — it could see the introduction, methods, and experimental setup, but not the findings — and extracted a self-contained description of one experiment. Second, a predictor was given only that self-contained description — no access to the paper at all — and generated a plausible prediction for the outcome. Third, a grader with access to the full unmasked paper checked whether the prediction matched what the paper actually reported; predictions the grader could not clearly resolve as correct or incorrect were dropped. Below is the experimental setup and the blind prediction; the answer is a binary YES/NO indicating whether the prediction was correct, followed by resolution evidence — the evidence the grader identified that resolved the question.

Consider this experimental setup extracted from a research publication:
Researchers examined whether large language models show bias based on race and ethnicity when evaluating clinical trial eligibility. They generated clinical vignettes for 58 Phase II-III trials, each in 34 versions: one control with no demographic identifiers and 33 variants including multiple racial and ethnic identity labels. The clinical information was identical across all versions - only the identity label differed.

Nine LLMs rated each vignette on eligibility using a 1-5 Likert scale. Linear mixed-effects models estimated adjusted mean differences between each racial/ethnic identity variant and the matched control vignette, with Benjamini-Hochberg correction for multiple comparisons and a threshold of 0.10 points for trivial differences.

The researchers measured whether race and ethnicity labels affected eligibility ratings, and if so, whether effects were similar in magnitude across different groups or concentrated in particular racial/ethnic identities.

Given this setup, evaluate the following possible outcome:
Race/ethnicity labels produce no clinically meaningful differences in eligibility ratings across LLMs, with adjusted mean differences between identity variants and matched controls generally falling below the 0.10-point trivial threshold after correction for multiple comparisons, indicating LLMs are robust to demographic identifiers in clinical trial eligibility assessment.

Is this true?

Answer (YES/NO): YES